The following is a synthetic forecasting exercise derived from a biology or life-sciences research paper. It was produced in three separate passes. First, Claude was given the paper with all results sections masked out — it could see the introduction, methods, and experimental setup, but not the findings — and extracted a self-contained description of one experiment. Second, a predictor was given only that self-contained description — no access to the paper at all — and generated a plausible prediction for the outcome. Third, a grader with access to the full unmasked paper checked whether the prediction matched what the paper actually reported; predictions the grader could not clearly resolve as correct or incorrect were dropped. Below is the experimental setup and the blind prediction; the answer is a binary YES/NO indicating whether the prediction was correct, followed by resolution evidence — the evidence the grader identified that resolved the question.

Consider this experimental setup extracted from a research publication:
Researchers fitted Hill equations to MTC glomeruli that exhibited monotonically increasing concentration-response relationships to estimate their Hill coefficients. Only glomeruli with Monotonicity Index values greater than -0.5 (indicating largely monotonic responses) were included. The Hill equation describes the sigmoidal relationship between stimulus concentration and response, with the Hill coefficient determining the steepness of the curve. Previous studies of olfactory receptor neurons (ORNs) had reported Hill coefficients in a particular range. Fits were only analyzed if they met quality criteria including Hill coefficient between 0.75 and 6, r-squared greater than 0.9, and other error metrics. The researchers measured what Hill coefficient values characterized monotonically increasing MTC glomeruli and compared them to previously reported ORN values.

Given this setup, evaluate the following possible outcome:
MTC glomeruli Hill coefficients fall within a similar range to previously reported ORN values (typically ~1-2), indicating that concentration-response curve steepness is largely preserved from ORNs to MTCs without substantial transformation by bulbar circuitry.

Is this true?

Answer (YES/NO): NO